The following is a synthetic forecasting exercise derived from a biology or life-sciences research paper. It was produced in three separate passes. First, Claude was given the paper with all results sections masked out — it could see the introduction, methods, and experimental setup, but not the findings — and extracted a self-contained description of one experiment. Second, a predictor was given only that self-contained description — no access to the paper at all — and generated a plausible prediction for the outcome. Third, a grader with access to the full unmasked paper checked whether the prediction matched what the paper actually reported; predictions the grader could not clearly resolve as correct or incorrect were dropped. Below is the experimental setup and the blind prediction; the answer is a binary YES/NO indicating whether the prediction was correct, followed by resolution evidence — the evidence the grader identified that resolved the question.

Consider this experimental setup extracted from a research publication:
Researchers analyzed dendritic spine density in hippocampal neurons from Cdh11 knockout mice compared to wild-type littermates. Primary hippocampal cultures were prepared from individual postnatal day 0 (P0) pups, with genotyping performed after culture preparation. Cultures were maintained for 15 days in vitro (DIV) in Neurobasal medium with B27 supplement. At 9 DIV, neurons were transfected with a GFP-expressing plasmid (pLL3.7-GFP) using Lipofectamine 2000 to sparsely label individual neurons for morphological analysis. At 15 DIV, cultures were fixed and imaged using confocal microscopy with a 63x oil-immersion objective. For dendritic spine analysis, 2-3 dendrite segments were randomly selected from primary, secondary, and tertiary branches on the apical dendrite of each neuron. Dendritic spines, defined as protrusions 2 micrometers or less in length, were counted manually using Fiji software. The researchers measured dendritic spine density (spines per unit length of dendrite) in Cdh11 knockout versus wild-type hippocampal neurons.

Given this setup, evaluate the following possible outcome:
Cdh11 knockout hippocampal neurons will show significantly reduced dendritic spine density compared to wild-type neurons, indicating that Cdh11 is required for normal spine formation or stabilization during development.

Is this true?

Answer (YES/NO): NO